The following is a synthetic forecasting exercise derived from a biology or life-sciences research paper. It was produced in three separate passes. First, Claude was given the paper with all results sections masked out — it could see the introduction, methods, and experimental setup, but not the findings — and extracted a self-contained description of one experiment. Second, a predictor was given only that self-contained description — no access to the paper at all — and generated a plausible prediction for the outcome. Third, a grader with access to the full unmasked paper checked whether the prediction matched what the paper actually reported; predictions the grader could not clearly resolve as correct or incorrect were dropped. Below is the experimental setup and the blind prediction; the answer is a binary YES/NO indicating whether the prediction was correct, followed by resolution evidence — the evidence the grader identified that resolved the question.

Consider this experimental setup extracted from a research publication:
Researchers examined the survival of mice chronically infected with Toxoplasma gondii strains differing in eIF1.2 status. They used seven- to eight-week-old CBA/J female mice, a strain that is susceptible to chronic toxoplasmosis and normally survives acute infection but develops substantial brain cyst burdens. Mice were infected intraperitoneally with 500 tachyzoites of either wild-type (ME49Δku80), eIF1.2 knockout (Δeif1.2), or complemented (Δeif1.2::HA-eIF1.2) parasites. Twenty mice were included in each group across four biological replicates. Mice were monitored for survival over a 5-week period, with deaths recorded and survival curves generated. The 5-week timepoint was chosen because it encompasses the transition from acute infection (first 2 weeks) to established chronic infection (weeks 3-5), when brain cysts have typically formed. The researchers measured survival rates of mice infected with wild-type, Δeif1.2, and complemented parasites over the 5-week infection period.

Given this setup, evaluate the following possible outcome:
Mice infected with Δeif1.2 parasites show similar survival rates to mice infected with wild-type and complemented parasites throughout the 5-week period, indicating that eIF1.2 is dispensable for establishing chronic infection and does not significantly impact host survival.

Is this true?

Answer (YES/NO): NO